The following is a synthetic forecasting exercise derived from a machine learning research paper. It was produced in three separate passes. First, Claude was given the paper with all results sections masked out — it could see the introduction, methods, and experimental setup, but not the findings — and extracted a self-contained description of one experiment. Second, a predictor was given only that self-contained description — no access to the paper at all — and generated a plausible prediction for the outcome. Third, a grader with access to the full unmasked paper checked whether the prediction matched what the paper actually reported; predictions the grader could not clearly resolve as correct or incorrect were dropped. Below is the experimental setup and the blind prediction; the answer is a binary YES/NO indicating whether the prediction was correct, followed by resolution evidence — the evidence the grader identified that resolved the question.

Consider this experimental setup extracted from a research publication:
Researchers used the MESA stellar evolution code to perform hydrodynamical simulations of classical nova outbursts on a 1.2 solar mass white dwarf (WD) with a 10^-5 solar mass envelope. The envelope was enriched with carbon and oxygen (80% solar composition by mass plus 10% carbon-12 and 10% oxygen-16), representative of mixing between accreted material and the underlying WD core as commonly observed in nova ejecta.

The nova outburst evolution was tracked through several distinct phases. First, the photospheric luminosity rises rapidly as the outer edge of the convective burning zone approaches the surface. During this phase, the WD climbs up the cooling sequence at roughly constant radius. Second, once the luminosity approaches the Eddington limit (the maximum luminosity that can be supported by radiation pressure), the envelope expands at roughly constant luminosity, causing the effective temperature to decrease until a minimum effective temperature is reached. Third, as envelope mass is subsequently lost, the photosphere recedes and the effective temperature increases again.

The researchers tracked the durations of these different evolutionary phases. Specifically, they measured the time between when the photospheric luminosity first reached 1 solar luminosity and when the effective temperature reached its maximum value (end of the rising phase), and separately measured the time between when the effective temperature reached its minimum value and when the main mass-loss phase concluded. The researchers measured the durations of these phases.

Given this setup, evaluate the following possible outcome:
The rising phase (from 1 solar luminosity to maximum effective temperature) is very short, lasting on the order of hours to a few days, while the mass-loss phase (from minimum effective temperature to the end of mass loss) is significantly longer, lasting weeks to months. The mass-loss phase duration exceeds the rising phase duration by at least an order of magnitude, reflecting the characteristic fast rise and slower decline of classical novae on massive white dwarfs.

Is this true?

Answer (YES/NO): YES